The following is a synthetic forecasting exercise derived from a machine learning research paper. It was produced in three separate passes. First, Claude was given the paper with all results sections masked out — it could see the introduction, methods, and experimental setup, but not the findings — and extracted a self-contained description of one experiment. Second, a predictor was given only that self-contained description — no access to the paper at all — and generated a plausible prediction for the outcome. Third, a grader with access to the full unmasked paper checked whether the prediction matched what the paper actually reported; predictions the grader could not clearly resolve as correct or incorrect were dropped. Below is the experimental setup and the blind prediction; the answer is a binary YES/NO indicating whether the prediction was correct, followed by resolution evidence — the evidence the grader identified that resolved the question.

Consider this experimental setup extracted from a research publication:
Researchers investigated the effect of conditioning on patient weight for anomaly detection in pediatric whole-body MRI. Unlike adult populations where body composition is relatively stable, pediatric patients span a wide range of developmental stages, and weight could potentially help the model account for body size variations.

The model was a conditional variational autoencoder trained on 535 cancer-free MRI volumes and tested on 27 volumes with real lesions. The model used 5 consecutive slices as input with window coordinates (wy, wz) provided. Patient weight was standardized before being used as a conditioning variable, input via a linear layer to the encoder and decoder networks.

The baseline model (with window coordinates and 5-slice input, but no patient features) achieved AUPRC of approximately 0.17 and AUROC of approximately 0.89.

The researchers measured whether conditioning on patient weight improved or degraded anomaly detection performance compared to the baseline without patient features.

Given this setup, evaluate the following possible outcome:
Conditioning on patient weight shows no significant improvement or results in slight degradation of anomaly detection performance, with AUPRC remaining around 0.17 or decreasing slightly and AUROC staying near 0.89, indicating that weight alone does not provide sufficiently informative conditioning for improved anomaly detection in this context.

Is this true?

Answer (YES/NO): NO